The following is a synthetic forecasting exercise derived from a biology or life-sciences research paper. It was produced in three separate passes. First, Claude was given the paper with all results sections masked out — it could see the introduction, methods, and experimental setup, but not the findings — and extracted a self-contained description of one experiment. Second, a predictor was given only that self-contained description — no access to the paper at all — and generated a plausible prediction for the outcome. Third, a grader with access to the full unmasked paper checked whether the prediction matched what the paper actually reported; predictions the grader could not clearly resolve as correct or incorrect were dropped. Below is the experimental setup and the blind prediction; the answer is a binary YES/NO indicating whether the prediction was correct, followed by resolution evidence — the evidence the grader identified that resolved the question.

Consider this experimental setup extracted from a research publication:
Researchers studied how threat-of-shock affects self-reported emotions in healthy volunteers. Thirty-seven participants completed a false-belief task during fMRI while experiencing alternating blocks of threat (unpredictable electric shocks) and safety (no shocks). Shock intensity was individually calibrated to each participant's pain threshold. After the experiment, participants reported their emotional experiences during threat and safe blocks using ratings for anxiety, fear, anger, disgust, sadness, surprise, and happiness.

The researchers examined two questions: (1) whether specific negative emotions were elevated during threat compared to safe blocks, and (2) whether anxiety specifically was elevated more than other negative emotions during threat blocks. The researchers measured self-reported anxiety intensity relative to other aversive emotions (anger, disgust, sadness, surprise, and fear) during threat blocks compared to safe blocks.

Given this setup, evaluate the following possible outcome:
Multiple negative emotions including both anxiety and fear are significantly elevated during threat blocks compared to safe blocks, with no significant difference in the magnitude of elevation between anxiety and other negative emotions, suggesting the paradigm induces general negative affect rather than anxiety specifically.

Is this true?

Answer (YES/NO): NO